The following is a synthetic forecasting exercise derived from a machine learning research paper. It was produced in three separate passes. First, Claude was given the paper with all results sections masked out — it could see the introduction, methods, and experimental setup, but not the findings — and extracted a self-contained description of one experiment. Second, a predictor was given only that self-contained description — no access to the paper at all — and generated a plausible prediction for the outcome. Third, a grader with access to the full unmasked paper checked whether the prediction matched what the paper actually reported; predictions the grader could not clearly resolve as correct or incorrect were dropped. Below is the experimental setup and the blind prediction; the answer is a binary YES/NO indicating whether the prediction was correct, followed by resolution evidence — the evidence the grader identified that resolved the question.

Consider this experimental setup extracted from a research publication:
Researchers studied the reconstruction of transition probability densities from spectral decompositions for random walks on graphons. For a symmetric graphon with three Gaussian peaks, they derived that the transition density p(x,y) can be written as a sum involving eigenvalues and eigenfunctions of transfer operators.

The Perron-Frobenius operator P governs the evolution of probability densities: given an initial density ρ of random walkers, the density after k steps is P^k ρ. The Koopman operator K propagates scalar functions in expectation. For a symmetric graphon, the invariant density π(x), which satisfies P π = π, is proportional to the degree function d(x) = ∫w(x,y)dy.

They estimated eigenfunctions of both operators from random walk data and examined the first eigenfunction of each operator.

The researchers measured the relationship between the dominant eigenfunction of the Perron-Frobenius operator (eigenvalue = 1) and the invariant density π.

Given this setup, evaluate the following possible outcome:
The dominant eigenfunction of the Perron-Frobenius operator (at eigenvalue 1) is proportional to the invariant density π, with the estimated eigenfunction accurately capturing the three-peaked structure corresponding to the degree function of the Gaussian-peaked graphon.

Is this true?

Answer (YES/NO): YES